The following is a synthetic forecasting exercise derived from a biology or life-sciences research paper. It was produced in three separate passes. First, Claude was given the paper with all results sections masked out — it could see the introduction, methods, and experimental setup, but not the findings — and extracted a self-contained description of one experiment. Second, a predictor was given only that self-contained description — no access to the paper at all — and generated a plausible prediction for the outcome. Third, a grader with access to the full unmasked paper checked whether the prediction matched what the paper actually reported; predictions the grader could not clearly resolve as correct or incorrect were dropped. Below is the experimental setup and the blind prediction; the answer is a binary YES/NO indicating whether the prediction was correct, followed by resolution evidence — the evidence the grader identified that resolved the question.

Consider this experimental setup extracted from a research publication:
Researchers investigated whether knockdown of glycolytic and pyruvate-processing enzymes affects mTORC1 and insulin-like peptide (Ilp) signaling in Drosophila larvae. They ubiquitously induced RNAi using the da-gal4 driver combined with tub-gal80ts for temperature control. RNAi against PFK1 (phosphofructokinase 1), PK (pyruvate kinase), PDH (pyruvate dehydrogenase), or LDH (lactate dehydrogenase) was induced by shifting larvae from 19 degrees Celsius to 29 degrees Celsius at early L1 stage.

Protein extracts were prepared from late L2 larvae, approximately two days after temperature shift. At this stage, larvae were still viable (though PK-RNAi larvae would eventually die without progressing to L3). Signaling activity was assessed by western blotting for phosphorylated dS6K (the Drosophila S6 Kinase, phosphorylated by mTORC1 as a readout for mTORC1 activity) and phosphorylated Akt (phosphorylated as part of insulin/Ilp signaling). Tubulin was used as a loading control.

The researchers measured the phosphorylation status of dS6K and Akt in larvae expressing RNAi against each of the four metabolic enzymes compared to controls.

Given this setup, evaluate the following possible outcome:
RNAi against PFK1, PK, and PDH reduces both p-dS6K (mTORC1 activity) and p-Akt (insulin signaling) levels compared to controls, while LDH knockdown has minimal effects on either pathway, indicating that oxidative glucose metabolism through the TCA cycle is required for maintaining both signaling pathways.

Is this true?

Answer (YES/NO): NO